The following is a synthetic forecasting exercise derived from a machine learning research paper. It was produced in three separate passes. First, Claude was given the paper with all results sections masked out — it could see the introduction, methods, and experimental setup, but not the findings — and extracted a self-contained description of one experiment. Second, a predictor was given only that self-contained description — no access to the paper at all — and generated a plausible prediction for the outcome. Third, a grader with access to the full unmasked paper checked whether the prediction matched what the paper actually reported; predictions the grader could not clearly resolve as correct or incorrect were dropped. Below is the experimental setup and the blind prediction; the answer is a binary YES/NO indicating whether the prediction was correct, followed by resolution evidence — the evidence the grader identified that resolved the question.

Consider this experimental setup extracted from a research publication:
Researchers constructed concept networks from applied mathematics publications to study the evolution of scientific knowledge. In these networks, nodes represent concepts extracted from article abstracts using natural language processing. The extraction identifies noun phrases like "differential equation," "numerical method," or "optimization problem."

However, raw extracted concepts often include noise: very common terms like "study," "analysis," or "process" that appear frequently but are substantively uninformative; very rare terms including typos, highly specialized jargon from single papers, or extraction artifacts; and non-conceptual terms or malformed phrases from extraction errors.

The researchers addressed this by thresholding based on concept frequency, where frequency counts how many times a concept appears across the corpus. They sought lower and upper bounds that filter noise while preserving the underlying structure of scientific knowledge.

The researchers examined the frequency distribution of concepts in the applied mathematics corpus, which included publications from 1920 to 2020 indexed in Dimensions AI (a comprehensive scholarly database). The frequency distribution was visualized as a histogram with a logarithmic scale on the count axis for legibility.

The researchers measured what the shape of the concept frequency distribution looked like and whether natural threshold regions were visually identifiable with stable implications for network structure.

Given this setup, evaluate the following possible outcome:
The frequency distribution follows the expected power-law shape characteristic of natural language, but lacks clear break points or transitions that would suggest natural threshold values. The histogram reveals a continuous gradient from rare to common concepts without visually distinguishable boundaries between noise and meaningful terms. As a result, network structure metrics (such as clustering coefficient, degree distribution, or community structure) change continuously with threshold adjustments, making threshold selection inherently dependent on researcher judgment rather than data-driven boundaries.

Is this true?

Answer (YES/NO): NO